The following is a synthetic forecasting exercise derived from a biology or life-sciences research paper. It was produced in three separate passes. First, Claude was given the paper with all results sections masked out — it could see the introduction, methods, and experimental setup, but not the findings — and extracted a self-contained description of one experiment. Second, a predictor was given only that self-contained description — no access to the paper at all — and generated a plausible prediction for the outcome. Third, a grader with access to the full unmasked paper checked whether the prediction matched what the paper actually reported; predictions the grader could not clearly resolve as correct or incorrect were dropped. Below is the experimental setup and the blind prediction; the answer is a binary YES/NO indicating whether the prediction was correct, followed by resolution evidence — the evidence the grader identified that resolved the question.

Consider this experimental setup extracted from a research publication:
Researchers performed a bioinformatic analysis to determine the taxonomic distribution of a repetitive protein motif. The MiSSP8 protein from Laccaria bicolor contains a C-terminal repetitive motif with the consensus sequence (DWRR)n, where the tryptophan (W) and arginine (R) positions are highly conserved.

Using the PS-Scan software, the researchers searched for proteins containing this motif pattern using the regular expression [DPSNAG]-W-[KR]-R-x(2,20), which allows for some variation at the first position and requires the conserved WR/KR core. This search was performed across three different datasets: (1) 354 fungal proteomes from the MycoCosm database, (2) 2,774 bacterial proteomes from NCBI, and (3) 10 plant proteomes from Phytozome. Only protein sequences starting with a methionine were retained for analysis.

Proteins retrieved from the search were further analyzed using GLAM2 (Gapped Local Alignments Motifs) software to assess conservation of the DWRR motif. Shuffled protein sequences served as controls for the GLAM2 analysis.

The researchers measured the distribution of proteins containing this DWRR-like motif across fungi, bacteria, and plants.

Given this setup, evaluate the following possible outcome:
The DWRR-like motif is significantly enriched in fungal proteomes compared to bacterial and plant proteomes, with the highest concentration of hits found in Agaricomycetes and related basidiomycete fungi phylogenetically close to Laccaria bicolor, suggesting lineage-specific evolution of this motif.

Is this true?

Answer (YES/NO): NO